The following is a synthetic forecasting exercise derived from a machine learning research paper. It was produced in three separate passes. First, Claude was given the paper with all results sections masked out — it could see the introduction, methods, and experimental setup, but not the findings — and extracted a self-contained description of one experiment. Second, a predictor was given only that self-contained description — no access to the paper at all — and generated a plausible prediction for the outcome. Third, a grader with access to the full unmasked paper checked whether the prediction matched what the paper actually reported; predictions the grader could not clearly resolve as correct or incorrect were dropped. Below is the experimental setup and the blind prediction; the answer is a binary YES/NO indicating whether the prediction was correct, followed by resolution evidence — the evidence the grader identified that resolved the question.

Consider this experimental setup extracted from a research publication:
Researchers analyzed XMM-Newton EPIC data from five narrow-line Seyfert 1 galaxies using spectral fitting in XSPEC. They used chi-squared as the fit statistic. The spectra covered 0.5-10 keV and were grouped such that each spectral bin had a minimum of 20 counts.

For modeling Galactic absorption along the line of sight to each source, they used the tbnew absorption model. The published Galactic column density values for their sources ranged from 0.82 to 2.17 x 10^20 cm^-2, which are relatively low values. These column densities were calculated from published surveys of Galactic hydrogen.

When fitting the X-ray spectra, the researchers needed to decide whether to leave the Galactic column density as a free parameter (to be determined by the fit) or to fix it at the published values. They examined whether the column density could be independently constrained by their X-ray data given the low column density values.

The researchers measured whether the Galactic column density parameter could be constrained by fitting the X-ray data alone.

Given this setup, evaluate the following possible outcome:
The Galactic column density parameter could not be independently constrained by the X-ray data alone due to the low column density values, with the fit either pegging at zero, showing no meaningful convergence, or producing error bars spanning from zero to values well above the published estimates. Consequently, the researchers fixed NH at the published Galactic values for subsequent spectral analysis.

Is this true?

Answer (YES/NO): YES